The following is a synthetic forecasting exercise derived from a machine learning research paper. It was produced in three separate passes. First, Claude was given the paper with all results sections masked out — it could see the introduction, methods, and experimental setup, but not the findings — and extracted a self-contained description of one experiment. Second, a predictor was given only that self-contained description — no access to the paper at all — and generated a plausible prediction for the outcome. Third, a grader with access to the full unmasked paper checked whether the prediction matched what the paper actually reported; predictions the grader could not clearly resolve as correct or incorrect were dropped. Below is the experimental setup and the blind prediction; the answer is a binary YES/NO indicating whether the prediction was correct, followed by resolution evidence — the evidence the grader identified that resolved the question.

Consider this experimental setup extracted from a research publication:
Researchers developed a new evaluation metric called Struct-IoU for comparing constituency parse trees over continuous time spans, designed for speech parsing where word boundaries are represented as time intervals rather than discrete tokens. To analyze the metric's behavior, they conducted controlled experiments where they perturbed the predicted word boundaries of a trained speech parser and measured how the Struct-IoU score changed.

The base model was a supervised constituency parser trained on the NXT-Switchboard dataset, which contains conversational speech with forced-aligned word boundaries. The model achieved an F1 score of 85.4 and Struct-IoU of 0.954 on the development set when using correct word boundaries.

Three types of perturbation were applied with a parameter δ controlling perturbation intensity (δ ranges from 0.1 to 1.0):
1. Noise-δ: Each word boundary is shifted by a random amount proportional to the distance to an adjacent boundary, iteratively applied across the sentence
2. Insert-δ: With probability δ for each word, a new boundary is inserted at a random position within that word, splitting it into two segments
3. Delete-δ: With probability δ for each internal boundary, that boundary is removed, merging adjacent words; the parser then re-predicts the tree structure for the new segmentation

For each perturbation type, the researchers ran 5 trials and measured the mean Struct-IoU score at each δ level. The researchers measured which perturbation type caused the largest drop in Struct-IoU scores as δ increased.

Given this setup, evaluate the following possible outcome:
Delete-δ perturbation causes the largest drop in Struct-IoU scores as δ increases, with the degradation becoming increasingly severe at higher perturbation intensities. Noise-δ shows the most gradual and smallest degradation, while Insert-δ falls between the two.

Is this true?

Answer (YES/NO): YES